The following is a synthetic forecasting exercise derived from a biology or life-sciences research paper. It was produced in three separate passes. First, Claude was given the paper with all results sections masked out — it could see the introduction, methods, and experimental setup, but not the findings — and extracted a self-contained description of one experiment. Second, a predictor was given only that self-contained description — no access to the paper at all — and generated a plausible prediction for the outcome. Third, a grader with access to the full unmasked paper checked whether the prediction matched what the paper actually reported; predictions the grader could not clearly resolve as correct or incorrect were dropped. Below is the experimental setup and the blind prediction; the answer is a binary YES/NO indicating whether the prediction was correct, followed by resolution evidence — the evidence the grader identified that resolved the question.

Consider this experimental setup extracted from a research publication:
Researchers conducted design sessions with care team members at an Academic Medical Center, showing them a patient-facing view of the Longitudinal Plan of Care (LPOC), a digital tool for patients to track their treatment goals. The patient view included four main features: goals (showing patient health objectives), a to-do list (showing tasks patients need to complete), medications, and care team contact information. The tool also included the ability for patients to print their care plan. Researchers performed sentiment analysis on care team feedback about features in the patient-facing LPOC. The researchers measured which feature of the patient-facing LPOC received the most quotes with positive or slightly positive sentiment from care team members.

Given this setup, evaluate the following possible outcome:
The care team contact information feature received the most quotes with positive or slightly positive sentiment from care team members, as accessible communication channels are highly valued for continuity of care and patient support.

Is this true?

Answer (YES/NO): NO